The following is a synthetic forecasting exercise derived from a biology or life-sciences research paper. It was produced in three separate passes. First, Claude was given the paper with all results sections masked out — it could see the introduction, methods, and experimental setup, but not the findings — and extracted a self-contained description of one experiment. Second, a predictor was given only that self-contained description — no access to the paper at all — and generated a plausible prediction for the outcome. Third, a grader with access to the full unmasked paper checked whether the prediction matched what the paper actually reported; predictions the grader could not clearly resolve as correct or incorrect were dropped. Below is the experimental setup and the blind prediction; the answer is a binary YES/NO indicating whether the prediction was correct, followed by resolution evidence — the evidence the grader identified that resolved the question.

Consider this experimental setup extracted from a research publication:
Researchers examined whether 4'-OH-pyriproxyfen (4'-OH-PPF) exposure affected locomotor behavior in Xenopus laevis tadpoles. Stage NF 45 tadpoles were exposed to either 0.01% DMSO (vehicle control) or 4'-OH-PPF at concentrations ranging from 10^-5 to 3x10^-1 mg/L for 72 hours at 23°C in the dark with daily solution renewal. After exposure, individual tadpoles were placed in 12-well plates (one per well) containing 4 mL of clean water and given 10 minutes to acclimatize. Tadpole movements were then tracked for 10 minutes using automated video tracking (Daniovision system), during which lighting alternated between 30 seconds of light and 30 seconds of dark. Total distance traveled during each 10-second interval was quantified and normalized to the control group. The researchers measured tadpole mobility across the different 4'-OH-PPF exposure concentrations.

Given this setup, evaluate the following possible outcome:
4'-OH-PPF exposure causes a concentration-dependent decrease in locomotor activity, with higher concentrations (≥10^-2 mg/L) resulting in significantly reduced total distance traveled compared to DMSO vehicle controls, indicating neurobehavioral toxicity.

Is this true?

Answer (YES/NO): NO